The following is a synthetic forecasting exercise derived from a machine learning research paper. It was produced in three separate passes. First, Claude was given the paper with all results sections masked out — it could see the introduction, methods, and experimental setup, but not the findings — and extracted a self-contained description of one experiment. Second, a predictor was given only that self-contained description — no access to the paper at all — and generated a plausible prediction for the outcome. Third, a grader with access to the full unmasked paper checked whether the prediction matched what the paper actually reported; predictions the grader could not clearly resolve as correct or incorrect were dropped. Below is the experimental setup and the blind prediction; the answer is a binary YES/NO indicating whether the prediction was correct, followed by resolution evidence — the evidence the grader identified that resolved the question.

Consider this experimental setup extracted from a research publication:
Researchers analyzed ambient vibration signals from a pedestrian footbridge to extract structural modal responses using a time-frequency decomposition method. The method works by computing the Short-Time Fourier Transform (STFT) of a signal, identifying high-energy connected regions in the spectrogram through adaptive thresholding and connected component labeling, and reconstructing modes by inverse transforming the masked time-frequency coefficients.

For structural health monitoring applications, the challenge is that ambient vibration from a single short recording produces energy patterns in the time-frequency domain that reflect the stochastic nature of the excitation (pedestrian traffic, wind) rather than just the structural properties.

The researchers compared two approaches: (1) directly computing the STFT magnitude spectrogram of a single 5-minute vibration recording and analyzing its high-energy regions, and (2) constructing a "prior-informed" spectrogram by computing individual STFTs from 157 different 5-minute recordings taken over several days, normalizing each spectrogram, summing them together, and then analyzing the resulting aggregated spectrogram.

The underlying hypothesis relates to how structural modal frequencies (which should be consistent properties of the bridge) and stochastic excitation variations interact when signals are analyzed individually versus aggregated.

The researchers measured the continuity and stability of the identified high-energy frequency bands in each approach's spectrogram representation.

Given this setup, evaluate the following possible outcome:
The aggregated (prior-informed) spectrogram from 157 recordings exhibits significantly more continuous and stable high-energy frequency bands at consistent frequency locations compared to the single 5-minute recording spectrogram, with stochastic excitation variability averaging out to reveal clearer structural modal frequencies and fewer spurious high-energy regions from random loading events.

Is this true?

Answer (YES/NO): YES